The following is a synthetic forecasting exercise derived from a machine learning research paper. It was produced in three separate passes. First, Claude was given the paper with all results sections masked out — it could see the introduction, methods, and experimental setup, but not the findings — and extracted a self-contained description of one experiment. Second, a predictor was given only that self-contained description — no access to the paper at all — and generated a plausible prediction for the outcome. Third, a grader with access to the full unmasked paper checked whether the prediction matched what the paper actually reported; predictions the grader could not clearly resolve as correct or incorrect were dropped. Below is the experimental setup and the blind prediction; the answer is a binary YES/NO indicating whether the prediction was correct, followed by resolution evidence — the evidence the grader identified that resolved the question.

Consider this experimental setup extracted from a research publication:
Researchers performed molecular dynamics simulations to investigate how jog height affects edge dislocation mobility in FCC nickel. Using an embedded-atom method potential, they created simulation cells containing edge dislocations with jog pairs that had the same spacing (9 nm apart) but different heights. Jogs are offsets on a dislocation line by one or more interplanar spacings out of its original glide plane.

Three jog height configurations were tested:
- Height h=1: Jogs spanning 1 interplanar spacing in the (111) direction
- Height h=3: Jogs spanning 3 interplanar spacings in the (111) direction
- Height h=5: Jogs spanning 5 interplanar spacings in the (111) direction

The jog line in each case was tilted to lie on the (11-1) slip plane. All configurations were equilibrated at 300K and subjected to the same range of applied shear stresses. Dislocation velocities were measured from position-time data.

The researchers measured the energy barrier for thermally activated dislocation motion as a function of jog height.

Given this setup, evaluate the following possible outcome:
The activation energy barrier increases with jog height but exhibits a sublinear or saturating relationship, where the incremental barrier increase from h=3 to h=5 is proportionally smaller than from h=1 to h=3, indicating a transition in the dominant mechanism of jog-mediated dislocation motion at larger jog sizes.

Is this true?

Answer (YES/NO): YES